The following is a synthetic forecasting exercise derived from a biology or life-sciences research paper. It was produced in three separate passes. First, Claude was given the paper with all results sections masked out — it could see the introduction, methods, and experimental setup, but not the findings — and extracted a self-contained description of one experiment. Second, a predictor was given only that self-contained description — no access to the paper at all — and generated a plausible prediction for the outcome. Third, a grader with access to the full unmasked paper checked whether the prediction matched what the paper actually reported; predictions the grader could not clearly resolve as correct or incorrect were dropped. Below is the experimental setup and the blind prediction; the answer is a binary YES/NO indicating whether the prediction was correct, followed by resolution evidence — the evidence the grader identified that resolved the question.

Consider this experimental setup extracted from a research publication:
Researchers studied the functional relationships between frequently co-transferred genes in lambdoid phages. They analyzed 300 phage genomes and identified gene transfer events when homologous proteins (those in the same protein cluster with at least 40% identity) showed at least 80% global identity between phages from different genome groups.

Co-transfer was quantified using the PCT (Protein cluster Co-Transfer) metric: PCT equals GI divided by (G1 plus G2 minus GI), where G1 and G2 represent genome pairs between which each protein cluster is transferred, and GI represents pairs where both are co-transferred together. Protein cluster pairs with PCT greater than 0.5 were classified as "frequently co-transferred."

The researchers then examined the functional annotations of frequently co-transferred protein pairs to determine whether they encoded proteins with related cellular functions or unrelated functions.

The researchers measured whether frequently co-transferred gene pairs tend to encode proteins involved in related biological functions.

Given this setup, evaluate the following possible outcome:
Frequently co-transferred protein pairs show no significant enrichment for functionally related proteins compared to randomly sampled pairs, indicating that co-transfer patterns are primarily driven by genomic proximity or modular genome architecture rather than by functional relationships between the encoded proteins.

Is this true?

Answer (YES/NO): NO